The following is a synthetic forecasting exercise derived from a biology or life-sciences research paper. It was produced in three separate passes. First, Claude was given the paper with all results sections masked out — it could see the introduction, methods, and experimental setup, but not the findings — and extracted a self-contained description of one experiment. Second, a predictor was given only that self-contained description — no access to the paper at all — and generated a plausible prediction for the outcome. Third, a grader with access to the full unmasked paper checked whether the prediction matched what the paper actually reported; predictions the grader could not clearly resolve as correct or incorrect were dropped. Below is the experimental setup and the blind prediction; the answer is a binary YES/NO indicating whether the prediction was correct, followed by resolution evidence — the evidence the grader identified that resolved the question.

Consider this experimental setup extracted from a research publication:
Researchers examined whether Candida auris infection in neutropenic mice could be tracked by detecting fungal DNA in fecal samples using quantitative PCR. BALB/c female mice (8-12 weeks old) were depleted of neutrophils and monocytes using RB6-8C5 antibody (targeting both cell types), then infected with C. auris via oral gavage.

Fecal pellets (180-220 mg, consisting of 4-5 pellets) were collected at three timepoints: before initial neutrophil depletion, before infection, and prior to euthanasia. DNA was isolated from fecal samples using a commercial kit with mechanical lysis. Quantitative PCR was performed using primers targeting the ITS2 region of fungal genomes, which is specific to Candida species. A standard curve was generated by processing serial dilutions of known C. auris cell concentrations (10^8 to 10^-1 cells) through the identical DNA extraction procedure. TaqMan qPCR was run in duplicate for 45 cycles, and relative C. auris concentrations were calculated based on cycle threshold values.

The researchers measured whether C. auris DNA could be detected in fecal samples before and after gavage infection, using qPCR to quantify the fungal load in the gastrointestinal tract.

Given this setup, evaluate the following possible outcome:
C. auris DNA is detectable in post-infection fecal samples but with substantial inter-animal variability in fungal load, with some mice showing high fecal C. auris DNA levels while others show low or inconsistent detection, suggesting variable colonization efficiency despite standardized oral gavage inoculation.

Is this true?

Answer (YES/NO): NO